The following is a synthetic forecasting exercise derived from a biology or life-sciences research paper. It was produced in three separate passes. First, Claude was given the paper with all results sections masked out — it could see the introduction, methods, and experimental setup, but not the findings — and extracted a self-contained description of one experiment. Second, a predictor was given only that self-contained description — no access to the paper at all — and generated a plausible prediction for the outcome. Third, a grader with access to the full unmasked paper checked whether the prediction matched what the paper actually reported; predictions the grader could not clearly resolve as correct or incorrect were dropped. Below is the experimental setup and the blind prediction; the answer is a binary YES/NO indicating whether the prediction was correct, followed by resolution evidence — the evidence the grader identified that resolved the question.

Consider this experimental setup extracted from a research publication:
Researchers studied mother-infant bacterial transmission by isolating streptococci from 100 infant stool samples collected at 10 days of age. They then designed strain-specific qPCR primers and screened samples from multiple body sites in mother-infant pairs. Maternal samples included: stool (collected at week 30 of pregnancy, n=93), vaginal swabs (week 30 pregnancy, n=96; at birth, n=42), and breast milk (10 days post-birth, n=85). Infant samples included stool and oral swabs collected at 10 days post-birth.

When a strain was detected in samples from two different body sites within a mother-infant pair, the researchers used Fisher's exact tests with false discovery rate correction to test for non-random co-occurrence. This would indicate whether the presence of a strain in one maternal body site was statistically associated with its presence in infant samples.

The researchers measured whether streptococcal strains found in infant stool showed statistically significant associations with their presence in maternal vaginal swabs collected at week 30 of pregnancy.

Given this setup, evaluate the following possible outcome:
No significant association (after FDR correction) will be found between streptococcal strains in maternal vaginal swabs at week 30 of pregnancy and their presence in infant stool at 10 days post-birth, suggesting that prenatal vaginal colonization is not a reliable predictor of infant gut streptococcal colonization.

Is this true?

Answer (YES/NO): YES